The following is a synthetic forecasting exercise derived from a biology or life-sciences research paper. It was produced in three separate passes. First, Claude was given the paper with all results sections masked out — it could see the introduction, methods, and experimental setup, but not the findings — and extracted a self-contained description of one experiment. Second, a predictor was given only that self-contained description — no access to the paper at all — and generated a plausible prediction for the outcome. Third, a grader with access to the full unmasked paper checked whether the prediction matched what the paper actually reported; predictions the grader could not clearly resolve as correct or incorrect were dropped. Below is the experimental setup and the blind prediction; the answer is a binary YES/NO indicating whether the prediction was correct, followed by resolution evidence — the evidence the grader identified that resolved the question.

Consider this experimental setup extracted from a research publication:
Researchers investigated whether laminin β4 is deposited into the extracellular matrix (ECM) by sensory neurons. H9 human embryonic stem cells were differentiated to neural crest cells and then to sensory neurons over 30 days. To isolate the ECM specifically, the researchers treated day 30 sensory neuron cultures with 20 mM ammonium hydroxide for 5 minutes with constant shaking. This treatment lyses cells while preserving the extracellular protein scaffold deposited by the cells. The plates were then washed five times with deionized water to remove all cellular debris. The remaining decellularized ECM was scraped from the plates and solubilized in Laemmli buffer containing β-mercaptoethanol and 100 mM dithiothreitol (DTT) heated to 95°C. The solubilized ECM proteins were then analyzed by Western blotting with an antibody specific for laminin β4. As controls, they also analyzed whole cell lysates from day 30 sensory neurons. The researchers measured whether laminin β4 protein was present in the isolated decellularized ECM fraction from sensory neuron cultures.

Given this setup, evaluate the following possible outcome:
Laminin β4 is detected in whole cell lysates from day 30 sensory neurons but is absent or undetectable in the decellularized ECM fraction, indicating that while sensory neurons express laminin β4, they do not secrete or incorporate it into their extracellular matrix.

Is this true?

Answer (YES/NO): NO